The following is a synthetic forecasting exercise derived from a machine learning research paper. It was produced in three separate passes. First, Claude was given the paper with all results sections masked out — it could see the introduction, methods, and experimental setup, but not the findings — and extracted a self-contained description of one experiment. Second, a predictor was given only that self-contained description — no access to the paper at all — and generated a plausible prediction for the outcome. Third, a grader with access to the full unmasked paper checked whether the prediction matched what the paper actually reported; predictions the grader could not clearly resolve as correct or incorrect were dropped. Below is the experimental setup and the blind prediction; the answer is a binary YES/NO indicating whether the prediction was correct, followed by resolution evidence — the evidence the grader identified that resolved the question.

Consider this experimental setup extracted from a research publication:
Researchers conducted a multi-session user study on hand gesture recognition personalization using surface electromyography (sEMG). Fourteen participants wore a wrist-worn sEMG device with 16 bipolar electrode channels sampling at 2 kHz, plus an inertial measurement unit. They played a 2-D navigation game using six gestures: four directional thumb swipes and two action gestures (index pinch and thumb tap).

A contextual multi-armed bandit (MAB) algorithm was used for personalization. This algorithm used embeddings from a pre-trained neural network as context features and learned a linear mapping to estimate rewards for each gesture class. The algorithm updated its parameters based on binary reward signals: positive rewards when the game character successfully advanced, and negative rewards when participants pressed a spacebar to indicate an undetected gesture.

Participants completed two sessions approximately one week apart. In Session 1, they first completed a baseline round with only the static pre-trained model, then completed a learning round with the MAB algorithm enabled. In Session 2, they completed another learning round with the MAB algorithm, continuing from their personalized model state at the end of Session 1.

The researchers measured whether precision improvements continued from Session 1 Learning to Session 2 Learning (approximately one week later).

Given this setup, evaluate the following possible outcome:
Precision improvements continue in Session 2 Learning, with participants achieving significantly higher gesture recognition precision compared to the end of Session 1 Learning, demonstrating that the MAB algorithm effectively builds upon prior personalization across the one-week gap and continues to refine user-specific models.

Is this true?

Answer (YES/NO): NO